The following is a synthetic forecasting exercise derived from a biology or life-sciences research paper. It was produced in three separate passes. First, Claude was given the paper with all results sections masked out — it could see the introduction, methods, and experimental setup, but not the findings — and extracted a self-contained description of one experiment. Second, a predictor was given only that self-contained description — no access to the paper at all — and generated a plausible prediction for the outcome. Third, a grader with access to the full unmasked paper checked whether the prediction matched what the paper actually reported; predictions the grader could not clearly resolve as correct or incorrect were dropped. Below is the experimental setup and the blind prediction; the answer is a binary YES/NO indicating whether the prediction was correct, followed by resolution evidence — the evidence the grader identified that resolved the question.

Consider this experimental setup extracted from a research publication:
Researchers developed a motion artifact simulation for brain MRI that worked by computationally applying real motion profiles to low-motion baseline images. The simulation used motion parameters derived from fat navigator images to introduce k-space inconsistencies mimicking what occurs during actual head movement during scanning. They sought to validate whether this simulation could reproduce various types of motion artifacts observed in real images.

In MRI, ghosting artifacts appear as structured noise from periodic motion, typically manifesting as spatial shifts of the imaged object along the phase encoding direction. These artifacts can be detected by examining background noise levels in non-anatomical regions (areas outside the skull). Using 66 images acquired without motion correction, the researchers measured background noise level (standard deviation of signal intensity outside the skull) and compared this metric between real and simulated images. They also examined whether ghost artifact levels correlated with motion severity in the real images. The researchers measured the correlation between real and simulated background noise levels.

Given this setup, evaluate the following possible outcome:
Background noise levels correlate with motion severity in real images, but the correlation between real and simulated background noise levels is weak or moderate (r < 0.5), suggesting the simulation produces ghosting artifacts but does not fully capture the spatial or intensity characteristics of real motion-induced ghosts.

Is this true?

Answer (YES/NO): NO